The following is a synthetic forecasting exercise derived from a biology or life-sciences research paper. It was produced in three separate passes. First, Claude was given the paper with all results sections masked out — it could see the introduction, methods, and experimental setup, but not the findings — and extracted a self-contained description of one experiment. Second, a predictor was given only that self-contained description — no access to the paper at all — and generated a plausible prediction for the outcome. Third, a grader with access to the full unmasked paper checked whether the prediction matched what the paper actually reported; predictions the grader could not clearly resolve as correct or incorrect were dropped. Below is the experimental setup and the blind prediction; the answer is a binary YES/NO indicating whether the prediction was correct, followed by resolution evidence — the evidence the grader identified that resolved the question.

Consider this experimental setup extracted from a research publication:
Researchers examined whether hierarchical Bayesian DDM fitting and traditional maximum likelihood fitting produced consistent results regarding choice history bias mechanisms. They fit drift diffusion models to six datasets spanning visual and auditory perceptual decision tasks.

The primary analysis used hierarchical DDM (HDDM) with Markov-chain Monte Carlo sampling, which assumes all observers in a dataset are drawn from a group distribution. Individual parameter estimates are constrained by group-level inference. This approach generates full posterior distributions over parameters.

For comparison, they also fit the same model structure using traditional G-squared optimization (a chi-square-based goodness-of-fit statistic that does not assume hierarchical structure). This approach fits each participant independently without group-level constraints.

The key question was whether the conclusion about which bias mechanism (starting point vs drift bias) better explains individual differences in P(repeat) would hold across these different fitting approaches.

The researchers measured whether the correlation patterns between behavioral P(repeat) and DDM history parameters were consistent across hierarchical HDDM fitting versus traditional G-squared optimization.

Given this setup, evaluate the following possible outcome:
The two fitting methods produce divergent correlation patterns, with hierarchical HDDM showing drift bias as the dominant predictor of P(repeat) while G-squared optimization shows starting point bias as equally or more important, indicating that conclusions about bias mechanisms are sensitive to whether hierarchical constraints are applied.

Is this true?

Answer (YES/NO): NO